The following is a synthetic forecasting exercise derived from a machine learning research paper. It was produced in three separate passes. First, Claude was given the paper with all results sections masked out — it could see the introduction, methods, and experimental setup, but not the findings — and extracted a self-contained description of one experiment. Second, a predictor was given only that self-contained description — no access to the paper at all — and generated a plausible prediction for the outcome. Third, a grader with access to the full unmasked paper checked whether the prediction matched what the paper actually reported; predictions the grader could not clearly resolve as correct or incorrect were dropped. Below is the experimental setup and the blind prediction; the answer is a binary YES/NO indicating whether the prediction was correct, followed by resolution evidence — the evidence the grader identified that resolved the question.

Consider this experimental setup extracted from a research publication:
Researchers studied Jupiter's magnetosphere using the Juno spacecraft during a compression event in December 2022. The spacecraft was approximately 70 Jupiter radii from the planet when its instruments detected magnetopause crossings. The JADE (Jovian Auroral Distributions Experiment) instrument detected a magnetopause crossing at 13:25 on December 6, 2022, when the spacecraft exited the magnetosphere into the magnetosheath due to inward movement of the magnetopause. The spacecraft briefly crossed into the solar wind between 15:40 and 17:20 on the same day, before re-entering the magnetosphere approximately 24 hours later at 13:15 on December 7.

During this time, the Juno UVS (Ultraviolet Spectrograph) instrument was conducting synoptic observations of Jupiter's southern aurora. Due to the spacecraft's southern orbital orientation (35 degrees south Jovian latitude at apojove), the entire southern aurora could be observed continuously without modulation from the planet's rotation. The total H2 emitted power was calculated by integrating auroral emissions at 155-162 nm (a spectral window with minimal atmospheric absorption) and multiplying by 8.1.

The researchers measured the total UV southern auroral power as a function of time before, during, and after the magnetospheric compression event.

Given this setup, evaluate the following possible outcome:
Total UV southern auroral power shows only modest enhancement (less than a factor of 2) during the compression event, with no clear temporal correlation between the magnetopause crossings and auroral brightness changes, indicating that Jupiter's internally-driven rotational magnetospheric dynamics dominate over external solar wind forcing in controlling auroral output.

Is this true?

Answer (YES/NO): NO